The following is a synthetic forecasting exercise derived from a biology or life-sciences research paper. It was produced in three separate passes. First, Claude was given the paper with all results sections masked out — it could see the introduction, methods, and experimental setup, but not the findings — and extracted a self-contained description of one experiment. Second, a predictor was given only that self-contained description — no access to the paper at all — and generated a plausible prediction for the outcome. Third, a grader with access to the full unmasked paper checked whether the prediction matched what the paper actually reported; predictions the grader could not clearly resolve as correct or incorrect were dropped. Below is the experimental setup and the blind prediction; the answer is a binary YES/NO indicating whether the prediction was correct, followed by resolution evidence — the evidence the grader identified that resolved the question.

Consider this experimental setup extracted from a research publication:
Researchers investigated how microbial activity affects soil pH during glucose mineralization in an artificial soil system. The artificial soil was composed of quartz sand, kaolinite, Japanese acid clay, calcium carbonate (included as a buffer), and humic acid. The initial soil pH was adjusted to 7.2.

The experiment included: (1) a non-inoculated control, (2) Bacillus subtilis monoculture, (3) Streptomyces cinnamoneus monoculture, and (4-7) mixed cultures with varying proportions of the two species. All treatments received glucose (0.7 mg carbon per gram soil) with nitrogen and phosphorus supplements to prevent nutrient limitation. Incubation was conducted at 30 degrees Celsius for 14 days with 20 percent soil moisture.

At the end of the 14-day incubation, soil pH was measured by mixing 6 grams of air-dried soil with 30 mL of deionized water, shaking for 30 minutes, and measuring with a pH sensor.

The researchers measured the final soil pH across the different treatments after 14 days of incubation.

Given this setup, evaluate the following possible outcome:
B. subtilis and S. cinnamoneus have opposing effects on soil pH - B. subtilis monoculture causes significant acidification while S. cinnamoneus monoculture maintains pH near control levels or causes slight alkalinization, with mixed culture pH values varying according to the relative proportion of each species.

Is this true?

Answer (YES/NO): NO